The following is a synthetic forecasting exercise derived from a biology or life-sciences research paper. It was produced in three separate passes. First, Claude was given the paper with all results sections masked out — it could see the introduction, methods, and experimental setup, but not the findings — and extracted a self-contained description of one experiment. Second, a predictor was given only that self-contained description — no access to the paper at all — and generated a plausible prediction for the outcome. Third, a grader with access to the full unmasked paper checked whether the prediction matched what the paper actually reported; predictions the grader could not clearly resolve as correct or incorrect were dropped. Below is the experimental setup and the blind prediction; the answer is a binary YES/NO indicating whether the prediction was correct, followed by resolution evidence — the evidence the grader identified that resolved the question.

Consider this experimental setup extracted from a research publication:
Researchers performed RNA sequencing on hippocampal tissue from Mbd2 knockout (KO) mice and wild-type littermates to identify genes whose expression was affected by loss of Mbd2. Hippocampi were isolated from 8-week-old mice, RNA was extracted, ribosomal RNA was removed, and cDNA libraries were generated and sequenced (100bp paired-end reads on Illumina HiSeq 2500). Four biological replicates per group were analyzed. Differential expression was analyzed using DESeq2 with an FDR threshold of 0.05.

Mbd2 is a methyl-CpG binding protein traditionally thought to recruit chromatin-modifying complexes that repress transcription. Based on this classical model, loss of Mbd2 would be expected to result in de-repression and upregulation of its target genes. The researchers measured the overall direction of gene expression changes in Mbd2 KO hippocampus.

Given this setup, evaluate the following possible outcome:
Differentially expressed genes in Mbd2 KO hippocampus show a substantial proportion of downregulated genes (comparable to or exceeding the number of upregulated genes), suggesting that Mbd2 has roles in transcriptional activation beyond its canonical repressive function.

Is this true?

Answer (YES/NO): YES